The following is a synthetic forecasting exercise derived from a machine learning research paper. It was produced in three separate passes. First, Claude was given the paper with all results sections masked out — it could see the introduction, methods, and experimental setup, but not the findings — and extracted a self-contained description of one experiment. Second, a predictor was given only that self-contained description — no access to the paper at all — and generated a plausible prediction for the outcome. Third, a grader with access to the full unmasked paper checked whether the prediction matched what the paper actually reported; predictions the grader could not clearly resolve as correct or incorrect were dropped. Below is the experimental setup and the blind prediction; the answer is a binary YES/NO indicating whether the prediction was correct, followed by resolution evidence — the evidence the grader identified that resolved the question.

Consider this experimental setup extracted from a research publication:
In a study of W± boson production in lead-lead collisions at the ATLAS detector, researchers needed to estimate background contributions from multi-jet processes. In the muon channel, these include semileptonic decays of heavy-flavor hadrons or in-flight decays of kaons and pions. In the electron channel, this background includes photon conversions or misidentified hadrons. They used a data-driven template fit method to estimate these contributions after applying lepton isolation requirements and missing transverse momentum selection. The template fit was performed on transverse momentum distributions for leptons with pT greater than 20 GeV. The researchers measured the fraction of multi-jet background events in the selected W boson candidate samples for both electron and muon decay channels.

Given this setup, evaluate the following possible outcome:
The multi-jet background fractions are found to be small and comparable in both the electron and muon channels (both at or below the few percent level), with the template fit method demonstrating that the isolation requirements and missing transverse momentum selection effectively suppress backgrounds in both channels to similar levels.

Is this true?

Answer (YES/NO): NO